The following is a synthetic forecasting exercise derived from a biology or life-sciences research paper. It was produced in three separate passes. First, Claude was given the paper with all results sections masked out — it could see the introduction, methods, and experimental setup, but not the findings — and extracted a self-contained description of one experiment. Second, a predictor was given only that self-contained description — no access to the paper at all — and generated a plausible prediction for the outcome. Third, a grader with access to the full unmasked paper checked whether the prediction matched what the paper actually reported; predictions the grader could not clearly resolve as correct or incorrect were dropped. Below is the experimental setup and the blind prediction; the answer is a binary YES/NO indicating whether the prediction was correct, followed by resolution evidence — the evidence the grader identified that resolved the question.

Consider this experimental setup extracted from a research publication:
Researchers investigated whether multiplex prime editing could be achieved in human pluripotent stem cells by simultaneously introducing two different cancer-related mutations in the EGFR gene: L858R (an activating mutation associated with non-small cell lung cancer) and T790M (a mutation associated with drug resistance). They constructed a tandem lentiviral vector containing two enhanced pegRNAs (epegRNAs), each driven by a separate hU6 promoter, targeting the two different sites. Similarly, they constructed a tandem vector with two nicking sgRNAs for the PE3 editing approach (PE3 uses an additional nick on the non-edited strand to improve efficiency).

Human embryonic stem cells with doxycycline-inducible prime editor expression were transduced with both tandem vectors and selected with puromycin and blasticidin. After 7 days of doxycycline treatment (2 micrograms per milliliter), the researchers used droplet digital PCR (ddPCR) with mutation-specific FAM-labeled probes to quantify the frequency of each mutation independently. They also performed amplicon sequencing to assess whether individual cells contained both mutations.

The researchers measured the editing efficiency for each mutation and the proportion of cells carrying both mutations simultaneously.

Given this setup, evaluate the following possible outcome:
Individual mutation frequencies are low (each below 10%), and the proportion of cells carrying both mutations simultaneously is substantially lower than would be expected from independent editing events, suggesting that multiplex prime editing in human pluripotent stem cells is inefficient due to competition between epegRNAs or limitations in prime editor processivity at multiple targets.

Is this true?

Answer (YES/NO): NO